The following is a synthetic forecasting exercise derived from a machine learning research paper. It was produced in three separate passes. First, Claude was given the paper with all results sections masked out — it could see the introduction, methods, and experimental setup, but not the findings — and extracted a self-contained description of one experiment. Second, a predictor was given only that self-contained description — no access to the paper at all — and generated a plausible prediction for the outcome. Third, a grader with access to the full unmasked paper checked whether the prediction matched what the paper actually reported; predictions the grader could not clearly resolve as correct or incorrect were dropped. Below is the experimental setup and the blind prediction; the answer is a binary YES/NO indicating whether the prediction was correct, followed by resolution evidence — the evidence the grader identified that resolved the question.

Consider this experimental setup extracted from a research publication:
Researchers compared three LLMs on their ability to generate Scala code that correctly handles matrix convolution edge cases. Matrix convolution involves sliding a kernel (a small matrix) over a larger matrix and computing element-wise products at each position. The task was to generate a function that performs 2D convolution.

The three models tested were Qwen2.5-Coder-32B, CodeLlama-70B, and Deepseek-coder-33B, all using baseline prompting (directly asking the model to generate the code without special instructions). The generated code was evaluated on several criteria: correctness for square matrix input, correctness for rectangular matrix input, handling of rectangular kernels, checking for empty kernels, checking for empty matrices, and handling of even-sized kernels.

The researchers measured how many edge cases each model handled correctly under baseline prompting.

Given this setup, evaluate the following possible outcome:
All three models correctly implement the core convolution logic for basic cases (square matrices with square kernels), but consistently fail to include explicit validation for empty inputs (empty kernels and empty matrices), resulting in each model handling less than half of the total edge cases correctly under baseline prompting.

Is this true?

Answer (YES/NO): NO